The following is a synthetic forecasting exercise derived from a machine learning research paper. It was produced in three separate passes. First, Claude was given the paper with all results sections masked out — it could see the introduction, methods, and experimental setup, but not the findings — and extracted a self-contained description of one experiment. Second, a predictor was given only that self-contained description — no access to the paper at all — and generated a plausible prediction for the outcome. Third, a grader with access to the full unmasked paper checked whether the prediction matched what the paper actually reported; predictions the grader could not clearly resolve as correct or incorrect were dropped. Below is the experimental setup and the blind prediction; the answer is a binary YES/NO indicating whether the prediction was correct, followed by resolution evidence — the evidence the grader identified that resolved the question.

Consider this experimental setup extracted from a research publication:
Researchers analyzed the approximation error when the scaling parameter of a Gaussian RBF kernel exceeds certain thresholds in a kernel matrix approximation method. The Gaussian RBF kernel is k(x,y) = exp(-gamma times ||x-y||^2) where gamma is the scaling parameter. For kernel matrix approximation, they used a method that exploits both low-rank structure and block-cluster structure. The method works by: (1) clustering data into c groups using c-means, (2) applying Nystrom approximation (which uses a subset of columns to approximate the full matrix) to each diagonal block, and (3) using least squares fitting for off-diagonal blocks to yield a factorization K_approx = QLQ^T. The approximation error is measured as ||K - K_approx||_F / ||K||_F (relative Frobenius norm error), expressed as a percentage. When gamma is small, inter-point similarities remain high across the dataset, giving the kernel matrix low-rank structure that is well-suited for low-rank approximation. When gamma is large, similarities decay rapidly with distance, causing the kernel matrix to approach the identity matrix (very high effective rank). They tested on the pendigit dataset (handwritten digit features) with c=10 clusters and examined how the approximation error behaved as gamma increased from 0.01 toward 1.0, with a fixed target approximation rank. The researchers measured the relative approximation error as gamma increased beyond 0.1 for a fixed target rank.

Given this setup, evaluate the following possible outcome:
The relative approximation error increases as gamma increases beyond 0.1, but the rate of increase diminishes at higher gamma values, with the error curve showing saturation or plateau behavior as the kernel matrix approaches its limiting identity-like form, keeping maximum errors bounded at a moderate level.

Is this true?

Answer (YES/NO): NO